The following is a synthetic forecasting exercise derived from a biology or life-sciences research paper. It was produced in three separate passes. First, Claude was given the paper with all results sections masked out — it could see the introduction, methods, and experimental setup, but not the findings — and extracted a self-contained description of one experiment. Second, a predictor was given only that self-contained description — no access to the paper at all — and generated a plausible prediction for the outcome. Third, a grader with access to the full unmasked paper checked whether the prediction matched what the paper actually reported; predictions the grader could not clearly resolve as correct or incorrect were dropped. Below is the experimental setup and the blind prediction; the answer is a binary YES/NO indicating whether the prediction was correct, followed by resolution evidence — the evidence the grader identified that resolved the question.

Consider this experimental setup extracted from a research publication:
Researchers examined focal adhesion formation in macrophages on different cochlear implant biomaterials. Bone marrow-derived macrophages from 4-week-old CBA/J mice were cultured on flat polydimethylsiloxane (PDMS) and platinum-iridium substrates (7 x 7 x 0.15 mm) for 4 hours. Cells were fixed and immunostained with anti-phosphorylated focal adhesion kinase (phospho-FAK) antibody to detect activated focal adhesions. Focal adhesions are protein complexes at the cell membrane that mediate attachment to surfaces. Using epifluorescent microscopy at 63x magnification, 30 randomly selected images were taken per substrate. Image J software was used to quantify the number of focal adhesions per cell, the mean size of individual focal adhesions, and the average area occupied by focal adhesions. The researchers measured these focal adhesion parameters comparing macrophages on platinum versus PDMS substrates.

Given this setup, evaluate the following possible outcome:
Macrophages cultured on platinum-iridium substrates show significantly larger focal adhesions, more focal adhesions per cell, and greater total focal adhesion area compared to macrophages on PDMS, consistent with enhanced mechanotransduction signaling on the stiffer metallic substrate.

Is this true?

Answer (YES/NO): YES